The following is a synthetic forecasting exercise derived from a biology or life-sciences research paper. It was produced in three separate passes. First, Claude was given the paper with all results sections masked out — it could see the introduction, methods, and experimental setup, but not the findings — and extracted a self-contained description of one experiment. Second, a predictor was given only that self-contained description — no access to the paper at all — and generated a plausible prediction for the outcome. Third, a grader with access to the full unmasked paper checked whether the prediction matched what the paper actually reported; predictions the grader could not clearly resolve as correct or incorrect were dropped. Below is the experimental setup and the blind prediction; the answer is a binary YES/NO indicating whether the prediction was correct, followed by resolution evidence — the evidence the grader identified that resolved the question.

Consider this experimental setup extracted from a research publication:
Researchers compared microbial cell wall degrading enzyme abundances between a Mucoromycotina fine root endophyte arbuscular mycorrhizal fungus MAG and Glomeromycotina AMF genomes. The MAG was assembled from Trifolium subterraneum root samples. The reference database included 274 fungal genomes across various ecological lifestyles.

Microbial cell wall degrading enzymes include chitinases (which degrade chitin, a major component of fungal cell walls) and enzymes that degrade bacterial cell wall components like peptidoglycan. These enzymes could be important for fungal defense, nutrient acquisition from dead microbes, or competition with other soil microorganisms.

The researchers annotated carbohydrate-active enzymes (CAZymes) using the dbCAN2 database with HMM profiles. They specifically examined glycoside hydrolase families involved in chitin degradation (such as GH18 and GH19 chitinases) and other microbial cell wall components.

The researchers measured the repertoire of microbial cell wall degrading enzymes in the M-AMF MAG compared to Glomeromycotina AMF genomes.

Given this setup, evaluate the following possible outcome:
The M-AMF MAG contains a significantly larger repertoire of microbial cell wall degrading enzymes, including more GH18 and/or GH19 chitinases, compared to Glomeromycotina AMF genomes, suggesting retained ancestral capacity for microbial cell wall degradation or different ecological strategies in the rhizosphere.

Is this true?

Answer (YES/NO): YES